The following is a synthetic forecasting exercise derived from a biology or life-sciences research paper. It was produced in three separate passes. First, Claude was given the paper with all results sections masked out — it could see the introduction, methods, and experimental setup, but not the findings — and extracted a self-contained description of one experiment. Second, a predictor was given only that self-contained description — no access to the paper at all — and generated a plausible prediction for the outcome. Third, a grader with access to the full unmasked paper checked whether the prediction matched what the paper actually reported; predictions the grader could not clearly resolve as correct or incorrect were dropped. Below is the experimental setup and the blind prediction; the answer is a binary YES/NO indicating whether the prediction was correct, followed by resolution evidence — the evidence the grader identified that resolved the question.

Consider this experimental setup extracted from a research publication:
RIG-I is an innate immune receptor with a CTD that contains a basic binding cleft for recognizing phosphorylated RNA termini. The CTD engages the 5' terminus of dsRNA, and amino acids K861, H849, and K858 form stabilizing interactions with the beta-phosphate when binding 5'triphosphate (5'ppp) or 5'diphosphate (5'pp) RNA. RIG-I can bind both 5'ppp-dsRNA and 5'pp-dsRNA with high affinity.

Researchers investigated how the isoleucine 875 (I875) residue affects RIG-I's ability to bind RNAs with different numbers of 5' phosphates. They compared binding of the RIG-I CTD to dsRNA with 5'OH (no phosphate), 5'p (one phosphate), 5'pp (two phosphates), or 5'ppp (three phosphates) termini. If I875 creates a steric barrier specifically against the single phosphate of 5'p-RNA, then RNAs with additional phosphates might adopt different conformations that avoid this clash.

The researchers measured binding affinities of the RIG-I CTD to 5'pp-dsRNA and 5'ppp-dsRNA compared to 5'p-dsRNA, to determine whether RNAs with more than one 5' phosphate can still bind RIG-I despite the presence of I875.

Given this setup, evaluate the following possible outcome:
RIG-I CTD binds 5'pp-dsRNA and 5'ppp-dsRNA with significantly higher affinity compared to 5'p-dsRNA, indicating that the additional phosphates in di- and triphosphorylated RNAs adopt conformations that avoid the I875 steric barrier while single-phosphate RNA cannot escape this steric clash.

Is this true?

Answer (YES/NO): YES